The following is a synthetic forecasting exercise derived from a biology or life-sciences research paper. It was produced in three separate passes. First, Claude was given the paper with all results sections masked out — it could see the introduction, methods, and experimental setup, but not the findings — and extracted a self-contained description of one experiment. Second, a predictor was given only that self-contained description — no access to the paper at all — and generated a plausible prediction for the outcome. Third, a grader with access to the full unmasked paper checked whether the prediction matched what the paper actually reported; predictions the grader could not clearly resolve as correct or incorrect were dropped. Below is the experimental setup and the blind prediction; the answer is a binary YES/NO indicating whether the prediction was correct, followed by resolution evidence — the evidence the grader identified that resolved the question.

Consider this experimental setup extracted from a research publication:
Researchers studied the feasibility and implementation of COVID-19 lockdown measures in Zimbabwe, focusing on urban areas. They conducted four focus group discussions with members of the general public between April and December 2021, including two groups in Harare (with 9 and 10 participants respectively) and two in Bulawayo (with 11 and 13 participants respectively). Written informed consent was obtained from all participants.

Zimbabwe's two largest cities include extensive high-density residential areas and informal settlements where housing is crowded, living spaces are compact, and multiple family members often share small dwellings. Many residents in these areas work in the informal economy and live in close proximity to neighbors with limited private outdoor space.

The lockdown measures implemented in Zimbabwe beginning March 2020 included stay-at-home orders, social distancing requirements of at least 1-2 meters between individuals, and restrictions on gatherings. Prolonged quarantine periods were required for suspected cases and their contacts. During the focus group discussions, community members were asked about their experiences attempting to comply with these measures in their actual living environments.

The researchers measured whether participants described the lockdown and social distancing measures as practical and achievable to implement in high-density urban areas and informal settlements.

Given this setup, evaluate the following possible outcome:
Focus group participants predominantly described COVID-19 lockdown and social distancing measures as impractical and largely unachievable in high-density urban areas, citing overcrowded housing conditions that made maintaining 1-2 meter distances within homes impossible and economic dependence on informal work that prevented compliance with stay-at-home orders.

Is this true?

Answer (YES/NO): NO